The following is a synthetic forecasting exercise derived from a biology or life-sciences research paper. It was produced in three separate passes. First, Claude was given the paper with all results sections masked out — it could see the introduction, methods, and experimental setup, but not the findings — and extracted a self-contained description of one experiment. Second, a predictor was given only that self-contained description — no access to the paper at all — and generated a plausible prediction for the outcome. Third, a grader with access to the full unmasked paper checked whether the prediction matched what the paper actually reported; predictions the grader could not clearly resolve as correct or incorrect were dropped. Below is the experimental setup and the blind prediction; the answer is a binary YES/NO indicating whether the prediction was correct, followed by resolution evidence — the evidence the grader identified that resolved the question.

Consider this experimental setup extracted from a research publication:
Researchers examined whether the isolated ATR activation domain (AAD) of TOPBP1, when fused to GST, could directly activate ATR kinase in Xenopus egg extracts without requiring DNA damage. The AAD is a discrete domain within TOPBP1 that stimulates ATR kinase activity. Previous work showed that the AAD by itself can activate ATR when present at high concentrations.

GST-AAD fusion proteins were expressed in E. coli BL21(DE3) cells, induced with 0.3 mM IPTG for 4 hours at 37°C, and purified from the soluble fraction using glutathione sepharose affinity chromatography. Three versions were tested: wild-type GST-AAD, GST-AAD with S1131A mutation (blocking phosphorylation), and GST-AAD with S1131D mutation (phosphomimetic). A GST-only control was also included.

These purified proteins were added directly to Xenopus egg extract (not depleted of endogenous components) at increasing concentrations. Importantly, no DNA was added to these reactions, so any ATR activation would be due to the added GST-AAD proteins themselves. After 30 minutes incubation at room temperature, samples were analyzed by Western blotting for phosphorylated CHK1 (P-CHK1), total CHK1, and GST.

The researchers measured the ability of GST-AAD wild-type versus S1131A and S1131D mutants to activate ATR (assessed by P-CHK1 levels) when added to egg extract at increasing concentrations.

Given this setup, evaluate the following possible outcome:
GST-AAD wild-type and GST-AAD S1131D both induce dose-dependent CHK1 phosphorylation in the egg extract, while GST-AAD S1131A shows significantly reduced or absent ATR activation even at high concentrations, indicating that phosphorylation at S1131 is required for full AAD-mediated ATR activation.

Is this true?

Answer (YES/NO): YES